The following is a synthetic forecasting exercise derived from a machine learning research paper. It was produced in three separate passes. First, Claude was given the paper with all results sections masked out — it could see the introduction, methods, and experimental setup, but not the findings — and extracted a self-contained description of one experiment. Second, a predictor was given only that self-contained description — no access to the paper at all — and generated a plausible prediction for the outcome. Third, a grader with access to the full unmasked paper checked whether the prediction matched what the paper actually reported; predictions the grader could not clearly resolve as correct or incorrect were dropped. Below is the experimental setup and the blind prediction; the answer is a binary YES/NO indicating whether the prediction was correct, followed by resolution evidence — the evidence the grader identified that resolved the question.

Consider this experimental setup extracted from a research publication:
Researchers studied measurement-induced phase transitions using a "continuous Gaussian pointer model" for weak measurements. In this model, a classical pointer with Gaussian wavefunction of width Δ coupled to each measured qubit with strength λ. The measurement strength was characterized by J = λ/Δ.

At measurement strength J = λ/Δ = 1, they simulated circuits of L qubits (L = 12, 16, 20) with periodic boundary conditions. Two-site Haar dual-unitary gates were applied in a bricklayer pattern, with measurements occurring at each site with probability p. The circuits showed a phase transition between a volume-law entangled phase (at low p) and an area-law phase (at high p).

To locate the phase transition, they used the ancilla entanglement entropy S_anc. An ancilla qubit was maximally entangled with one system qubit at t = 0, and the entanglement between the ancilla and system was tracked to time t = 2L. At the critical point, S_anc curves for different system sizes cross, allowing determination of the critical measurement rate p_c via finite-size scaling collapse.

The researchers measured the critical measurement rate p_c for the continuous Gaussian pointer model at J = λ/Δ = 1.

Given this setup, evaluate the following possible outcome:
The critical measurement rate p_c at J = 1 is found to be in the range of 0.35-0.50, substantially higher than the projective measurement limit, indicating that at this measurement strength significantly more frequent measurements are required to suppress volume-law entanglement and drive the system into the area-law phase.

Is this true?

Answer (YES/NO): NO